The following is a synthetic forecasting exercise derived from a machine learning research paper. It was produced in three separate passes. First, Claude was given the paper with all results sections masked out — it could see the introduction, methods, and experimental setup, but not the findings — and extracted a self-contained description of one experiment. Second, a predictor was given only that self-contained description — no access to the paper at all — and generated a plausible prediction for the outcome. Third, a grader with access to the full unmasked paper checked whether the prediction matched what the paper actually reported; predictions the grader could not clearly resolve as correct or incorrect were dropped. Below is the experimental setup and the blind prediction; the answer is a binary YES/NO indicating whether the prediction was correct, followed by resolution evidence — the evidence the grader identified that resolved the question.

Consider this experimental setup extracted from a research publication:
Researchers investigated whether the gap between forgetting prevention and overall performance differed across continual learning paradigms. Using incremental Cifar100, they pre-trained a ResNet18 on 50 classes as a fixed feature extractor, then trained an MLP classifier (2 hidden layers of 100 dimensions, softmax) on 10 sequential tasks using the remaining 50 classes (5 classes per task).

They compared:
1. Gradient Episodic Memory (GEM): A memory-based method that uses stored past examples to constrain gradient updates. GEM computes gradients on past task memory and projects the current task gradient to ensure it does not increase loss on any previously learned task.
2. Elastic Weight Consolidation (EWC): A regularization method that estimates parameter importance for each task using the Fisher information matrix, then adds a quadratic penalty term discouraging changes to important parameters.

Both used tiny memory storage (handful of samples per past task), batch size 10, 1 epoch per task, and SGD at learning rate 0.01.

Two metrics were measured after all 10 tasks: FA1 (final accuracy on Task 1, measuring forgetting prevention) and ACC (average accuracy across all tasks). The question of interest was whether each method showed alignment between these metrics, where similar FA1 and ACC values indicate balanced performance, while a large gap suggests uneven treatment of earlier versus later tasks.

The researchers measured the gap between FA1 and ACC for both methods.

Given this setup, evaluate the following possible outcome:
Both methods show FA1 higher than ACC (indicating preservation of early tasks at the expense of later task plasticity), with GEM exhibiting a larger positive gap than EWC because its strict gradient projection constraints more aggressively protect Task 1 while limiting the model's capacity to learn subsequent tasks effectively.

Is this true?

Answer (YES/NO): NO